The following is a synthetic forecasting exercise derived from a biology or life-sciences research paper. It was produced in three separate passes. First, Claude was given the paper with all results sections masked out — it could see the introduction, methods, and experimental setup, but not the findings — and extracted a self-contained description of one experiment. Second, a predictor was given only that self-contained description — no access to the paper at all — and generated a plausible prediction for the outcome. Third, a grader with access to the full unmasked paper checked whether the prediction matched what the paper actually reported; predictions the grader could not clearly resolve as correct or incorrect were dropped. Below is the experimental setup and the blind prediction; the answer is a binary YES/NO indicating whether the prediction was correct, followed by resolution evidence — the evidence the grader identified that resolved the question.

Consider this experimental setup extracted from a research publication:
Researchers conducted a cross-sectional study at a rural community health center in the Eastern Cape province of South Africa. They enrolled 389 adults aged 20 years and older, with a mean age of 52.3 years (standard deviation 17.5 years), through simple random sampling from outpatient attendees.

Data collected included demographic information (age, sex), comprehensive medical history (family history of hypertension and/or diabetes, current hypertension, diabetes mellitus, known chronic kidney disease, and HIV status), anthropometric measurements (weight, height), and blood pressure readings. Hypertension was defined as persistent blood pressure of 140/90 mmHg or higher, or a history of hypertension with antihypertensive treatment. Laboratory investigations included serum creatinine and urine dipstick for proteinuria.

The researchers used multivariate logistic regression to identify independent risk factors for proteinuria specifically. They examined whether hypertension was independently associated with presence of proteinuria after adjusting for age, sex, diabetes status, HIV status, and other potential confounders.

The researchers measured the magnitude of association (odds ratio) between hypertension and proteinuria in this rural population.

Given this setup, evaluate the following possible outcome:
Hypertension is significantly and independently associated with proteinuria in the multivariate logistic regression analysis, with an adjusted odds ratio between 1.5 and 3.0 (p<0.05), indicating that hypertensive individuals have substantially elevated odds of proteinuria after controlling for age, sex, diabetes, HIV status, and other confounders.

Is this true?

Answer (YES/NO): NO